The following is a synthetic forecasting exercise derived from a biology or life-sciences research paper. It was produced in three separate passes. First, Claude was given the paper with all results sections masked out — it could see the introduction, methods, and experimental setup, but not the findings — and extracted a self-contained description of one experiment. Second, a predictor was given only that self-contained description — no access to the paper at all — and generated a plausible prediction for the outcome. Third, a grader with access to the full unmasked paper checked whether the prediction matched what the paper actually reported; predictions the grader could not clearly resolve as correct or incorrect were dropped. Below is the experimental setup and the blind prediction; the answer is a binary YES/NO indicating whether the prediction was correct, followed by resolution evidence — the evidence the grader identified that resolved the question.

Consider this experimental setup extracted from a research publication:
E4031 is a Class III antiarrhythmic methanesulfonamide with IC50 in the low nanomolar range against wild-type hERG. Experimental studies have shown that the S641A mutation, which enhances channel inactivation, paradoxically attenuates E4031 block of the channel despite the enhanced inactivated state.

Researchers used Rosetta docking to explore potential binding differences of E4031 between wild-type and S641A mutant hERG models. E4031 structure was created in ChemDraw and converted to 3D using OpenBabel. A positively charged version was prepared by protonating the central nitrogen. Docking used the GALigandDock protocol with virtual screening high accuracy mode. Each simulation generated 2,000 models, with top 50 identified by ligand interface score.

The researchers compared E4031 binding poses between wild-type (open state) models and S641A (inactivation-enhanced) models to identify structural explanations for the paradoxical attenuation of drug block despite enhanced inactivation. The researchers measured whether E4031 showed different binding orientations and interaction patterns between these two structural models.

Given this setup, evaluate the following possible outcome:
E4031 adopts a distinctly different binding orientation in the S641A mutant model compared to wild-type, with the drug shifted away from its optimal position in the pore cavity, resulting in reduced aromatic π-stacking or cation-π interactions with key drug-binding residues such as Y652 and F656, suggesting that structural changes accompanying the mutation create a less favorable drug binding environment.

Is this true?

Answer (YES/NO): NO